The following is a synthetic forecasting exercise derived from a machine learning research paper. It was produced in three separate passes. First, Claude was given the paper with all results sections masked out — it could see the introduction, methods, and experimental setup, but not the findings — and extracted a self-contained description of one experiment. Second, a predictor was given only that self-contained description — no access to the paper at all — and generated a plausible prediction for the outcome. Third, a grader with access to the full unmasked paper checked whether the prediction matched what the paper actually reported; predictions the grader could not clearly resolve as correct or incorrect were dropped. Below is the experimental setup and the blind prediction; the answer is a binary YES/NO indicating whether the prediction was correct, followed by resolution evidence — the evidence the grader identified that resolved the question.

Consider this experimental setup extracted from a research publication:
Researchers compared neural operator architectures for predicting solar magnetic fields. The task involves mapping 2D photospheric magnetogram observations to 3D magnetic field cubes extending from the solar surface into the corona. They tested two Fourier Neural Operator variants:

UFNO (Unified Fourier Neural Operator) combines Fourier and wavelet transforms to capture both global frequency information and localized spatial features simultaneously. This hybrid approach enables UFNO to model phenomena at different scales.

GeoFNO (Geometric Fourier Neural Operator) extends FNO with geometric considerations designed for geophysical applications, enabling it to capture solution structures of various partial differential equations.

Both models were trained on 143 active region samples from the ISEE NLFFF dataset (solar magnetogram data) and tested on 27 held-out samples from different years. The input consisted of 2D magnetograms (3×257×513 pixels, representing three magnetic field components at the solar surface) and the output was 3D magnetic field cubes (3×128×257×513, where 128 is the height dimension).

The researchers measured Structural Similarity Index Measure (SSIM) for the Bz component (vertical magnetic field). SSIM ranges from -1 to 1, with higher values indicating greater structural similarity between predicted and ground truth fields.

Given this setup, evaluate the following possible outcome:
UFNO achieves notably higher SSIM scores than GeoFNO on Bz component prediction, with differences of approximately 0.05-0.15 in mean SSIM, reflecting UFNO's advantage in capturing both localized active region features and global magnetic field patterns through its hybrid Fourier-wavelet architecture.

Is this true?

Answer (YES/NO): NO